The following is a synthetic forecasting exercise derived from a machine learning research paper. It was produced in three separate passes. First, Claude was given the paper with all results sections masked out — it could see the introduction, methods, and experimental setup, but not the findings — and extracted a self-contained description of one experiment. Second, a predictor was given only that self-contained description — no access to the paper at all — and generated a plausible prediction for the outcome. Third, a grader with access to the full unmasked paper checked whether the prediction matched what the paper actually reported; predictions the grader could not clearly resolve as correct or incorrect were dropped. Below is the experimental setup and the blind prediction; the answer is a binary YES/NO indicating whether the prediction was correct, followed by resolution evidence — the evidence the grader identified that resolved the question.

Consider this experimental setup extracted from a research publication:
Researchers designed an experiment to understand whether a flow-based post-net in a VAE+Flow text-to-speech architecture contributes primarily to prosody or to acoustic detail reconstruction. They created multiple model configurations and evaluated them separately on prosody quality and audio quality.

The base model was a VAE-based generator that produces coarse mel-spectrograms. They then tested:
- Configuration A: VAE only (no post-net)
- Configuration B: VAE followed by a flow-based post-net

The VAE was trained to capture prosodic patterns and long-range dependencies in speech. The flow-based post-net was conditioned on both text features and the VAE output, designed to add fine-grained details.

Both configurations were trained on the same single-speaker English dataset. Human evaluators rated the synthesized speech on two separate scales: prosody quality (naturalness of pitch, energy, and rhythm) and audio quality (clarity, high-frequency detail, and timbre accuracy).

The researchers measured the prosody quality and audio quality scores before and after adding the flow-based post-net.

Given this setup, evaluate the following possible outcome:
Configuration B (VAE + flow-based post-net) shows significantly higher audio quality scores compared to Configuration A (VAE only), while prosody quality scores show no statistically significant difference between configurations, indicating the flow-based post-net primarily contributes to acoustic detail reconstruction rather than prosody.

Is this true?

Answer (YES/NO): YES